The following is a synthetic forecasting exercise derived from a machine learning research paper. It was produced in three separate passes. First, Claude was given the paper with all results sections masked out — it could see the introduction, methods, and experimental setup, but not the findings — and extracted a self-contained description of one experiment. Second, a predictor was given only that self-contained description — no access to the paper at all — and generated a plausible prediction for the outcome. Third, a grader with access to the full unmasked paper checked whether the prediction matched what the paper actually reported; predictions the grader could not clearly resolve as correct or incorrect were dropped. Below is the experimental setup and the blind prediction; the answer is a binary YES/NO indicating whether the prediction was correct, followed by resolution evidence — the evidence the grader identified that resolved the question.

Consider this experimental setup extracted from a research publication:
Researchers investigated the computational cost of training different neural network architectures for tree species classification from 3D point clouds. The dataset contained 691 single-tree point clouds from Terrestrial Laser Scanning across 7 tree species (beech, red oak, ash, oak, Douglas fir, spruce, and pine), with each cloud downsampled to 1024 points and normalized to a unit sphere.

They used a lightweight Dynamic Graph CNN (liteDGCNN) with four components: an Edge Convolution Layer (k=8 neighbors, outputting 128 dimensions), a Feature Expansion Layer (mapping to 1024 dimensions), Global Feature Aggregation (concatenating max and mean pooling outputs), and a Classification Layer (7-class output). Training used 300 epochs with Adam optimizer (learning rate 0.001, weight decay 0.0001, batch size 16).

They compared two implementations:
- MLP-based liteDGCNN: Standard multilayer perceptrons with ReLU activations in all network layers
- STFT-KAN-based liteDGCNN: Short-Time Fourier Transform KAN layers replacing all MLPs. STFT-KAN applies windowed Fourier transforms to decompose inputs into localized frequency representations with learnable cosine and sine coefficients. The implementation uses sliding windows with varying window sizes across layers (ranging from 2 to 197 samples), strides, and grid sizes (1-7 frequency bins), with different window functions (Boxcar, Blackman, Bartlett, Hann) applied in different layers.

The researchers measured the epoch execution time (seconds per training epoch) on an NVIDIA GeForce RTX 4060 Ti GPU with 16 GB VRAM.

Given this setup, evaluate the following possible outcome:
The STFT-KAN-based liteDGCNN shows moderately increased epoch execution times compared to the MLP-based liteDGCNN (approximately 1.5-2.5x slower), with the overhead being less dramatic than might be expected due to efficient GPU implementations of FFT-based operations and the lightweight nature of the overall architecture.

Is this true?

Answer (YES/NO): NO